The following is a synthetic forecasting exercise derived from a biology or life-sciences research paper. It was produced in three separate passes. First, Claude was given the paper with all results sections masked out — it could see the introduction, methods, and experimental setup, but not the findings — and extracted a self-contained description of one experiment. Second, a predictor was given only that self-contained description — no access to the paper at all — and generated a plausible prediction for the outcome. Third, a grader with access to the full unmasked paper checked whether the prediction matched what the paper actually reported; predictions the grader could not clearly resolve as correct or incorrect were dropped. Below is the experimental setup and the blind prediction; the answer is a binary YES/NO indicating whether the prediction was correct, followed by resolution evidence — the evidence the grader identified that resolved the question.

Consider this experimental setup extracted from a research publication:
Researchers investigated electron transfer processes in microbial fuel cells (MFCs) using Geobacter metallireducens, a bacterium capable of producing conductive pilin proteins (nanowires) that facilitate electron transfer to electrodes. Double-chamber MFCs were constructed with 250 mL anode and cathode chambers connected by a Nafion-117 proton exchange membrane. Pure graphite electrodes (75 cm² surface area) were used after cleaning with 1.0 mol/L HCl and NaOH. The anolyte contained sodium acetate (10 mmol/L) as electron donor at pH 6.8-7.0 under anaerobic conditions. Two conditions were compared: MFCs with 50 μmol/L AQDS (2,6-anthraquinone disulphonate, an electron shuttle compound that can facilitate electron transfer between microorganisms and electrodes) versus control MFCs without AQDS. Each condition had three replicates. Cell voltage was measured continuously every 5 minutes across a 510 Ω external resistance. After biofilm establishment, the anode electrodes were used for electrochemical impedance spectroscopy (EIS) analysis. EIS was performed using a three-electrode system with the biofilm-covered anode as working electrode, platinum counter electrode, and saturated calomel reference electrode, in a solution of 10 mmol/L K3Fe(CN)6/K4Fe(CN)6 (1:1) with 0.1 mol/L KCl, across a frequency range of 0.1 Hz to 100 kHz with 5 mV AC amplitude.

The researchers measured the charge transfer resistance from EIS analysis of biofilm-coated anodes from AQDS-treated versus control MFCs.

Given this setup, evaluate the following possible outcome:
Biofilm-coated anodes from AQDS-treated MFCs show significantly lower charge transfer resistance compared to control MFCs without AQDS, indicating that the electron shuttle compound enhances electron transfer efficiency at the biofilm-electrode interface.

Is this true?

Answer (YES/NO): NO